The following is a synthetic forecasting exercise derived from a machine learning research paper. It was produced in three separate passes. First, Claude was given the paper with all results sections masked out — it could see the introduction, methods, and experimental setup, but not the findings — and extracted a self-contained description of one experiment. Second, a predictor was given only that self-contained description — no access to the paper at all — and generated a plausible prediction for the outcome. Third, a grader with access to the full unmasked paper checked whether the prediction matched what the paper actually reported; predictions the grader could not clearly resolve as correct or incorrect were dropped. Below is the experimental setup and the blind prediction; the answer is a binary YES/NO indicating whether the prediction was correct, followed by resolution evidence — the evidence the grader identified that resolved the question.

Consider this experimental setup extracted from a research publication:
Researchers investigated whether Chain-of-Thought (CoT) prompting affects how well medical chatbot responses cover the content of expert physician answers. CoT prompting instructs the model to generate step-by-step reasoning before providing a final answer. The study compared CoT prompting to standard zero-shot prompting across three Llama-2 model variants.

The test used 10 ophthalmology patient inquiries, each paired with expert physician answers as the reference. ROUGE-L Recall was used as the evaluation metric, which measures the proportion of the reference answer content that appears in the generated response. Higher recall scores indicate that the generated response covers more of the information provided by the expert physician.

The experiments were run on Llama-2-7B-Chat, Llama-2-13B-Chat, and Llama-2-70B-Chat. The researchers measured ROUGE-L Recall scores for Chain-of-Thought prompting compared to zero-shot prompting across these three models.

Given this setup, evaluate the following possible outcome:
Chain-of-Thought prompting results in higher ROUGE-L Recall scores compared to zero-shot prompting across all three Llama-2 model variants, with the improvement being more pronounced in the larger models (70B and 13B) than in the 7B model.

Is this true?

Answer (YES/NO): NO